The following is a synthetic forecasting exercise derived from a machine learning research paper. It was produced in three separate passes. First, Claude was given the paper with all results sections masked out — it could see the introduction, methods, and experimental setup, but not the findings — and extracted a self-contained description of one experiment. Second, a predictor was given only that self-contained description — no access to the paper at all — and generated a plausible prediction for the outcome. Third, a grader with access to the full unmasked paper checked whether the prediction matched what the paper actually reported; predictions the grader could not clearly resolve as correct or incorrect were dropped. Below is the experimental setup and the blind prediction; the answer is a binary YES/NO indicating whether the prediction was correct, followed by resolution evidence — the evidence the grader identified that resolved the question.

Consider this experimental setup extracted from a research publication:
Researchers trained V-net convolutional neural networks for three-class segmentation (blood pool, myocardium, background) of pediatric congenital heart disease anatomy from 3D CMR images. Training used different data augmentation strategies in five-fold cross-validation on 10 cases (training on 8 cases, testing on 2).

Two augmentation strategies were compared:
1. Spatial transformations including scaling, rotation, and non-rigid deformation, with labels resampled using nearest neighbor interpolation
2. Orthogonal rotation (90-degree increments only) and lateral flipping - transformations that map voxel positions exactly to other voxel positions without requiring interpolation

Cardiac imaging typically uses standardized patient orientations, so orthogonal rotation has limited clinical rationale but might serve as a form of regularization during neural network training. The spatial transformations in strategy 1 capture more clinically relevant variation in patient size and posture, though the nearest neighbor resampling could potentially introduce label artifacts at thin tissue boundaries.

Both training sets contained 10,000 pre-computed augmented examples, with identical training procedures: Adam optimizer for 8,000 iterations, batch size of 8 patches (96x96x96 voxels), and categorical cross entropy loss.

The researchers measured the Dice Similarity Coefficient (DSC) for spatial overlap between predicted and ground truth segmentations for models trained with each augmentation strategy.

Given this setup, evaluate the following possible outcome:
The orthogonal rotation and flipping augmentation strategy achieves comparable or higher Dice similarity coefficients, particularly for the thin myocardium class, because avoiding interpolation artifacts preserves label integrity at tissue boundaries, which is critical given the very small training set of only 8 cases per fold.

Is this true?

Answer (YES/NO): NO